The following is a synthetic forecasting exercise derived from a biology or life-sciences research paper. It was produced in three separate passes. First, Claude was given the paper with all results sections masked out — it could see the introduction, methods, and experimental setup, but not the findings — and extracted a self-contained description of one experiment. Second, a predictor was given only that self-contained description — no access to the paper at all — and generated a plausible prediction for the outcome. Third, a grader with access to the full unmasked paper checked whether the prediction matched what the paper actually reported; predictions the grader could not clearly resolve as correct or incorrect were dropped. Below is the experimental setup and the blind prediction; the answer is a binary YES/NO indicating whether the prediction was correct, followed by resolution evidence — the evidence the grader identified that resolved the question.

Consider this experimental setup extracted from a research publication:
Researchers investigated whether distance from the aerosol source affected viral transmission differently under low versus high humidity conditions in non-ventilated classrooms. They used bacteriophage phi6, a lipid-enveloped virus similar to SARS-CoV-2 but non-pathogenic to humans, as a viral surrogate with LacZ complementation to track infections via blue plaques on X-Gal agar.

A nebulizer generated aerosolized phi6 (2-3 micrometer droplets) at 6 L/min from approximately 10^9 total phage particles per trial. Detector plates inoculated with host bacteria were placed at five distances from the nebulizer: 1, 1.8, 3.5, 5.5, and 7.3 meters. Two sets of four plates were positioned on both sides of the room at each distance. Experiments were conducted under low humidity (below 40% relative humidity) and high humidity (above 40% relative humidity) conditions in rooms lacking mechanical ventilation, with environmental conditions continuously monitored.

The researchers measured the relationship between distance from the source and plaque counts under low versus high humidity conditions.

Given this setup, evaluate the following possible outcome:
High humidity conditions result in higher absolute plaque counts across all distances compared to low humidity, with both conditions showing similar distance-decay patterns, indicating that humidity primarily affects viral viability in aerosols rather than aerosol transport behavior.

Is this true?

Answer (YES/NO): NO